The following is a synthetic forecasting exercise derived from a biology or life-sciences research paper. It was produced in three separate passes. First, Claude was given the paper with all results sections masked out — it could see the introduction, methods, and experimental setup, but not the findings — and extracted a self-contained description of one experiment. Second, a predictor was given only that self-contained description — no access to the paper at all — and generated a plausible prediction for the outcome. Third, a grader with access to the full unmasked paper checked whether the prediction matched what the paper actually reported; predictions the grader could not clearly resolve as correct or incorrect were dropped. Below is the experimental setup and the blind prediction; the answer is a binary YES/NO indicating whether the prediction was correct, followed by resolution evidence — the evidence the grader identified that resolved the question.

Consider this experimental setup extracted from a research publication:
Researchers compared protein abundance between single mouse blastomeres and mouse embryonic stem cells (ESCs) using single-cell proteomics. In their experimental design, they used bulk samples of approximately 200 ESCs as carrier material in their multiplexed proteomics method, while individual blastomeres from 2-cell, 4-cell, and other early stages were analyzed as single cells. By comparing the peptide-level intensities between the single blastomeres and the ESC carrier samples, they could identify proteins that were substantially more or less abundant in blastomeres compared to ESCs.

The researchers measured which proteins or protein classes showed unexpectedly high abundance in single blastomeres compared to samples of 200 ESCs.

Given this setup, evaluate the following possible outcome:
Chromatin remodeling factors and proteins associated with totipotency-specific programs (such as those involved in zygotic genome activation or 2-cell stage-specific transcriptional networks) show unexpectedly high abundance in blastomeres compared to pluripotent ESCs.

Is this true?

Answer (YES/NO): NO